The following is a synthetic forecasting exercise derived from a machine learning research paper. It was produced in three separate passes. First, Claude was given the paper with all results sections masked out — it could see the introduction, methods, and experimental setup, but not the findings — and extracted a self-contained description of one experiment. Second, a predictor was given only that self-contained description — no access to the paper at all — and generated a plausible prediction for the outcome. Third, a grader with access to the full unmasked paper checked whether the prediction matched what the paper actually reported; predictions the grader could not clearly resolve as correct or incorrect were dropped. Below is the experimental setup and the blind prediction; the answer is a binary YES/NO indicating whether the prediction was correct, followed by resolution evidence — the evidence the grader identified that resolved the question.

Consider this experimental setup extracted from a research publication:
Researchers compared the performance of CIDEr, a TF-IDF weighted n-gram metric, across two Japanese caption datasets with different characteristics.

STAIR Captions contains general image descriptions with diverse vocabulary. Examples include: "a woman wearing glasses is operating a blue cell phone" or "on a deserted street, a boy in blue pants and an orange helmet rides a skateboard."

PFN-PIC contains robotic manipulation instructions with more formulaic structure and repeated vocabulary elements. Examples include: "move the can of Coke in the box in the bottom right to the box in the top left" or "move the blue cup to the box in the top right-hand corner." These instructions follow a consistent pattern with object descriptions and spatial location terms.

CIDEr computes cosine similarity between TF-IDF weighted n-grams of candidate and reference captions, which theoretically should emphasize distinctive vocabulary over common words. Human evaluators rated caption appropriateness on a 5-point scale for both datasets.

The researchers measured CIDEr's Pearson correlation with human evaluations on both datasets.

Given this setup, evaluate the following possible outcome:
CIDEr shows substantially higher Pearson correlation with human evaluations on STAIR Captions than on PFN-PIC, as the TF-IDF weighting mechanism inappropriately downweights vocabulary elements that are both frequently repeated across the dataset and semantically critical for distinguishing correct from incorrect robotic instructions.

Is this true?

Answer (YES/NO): NO